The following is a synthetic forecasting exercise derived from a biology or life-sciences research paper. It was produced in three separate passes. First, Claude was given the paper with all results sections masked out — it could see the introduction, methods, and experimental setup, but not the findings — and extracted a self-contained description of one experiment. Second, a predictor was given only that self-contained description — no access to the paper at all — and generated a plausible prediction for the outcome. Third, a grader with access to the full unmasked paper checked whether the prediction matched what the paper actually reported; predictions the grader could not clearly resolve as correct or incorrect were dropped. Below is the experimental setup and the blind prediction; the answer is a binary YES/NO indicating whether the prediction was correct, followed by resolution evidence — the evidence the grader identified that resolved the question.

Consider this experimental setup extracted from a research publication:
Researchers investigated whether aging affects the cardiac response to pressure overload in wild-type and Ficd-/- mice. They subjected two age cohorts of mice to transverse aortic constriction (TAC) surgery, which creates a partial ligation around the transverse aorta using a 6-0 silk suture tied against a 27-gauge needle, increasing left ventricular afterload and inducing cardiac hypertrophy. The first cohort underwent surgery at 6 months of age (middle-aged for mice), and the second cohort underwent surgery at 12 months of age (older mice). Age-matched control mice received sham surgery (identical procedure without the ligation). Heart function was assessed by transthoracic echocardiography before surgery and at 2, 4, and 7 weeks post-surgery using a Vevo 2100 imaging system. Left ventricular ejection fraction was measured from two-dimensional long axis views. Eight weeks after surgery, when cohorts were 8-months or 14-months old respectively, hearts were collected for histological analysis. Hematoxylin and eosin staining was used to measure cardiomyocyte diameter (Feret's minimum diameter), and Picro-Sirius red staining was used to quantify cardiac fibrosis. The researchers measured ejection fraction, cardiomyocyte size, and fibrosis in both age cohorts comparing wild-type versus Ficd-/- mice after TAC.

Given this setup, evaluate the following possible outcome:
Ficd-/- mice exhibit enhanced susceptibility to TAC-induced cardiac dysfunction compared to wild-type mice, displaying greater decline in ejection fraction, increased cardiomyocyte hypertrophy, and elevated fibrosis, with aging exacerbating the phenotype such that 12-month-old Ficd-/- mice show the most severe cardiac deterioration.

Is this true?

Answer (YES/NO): NO